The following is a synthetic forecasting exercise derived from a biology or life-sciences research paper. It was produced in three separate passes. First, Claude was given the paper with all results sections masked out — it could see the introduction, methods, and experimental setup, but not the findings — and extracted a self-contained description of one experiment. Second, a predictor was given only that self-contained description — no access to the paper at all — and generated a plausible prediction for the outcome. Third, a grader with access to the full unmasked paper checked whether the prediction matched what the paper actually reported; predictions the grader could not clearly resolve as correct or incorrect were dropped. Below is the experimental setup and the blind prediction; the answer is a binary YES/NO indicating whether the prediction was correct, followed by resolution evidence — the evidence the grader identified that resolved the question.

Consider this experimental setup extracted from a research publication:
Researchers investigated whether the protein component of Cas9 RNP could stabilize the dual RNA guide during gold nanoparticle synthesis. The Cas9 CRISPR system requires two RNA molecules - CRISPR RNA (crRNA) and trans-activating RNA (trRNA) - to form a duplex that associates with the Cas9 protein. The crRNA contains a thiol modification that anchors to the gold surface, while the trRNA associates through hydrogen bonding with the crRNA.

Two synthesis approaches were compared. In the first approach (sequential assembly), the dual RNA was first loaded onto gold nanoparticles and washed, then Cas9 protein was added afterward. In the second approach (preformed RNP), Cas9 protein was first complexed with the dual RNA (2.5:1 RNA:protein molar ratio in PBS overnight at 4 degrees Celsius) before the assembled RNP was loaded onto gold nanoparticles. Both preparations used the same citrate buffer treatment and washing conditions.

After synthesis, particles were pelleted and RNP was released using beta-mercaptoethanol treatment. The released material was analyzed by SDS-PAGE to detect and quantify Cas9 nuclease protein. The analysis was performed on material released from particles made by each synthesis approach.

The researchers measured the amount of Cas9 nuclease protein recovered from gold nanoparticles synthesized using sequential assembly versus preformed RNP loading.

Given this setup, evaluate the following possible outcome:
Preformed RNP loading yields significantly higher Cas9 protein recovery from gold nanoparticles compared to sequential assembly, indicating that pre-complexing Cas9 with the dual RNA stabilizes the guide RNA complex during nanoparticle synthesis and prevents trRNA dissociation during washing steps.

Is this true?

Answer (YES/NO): YES